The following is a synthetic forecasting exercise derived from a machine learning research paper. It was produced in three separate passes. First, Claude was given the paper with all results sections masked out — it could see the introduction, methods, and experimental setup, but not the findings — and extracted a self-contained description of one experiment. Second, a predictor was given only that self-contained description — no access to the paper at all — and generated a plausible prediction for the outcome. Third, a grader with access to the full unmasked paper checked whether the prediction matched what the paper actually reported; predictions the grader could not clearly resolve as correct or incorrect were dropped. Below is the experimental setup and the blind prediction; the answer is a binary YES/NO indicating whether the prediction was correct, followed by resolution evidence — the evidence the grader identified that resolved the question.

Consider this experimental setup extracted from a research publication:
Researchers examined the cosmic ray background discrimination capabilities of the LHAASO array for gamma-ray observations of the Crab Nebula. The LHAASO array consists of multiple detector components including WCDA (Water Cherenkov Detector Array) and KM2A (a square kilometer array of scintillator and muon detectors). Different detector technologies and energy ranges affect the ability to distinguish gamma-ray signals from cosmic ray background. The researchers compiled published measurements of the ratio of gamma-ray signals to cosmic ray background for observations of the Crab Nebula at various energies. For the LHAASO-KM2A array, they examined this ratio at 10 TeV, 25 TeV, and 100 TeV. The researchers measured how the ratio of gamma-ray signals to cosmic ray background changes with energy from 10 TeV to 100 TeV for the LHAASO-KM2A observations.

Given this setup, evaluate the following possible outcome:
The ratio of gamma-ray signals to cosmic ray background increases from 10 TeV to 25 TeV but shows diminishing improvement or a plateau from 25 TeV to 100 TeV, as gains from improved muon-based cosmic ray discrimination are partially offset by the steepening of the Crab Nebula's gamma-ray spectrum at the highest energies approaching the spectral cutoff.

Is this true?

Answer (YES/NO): NO